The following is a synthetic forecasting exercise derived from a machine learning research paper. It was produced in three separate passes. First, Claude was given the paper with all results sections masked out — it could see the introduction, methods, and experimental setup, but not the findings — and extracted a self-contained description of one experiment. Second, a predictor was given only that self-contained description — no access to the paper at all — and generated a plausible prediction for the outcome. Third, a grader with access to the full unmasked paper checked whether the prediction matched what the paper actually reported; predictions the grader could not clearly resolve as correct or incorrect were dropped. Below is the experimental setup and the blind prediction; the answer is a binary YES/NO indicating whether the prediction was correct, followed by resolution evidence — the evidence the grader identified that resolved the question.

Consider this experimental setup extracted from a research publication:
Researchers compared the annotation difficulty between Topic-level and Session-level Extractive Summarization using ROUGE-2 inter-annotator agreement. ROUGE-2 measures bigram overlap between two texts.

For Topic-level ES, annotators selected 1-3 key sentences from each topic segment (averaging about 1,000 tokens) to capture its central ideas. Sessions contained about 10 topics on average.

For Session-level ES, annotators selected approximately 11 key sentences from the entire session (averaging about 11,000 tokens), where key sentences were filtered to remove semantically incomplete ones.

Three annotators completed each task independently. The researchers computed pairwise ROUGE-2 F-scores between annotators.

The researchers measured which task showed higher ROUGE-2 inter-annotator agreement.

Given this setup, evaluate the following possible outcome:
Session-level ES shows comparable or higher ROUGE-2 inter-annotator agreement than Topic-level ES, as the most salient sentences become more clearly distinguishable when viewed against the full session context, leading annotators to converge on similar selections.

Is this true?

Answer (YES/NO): NO